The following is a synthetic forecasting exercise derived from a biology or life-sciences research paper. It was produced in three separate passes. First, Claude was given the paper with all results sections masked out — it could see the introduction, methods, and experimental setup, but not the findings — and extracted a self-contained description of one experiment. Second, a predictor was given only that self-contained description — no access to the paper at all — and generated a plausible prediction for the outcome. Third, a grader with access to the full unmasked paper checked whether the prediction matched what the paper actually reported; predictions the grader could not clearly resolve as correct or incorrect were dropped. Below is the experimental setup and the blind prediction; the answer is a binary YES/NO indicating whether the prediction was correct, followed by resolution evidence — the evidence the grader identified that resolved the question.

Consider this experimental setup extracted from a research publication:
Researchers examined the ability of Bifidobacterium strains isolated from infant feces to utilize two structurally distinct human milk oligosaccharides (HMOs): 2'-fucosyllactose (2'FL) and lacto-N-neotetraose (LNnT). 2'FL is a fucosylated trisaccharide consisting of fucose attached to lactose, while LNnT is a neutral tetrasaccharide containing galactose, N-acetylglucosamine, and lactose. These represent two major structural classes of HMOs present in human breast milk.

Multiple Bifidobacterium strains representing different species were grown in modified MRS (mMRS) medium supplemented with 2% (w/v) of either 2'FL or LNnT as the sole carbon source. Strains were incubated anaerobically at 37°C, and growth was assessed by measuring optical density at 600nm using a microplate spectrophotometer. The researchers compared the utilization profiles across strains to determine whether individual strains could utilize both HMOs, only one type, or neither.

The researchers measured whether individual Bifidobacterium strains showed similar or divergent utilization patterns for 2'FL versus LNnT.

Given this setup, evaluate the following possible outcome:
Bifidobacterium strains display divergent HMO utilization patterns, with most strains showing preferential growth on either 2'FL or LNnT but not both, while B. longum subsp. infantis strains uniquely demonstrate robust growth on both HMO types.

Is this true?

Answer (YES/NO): NO